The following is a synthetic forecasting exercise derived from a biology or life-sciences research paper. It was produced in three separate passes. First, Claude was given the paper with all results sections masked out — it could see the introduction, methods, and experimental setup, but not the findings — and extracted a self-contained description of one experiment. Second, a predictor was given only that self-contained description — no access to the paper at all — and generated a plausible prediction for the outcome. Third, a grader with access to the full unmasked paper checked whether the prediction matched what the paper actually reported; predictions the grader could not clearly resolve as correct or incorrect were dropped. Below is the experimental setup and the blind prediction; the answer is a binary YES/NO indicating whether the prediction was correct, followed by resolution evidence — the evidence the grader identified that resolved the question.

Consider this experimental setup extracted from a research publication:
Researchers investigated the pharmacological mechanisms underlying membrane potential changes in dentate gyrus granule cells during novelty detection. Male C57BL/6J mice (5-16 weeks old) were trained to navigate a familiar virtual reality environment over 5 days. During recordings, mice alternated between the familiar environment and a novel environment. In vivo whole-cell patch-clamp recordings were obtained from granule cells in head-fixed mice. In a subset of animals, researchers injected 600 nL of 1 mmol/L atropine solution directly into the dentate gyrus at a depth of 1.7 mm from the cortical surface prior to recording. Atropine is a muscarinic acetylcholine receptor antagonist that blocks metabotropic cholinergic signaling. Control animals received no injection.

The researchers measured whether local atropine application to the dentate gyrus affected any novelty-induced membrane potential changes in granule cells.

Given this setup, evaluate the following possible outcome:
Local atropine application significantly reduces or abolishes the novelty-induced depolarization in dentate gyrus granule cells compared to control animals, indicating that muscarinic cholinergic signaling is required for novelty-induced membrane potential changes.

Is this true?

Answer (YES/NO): YES